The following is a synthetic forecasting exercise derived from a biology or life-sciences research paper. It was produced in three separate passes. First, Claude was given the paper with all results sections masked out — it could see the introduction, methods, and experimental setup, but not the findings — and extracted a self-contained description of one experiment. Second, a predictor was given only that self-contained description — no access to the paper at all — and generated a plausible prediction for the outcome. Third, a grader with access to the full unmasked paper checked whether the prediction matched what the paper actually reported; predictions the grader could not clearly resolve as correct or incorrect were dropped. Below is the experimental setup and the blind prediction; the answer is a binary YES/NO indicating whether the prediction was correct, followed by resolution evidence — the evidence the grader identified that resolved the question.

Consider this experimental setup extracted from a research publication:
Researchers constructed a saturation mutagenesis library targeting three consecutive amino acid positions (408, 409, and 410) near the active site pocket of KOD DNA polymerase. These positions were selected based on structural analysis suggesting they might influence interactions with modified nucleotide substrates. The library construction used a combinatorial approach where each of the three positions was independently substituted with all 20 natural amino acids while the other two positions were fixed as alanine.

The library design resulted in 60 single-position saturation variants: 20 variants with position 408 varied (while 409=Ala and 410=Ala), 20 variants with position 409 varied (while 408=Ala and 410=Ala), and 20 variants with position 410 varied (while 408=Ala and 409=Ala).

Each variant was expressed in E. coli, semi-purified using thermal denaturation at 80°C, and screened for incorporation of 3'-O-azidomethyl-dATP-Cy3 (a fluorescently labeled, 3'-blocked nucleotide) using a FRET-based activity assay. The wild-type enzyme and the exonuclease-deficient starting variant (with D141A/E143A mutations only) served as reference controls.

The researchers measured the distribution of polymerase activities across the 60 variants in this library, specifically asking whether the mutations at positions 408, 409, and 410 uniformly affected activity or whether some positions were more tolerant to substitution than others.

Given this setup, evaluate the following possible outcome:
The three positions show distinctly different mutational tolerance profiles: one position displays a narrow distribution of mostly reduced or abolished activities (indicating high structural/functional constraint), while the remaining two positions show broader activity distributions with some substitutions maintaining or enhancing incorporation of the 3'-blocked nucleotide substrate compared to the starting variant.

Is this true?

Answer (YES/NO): YES